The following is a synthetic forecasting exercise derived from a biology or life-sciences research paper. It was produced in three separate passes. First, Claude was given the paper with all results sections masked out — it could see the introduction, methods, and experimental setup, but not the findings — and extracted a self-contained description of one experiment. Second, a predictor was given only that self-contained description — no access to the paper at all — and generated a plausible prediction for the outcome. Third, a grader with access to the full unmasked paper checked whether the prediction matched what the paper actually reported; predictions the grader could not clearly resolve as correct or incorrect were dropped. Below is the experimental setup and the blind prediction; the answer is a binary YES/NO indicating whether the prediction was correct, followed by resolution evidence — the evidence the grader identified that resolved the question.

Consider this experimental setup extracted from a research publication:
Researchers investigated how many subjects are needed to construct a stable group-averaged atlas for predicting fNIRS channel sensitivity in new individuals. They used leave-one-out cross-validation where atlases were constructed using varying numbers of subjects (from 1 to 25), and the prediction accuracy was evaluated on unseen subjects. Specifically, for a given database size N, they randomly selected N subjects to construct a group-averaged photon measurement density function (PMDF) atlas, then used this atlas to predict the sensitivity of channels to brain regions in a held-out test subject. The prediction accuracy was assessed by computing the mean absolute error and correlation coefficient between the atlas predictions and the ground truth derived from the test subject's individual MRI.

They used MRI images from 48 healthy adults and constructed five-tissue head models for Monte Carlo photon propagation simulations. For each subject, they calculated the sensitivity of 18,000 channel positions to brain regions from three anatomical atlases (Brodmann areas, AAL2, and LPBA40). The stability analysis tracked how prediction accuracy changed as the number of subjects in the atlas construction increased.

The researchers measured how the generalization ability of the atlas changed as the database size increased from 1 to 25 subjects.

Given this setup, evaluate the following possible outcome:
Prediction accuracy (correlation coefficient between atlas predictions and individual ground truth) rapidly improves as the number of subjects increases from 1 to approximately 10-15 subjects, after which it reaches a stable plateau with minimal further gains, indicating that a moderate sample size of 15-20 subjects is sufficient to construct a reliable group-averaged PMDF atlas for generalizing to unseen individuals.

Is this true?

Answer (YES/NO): NO